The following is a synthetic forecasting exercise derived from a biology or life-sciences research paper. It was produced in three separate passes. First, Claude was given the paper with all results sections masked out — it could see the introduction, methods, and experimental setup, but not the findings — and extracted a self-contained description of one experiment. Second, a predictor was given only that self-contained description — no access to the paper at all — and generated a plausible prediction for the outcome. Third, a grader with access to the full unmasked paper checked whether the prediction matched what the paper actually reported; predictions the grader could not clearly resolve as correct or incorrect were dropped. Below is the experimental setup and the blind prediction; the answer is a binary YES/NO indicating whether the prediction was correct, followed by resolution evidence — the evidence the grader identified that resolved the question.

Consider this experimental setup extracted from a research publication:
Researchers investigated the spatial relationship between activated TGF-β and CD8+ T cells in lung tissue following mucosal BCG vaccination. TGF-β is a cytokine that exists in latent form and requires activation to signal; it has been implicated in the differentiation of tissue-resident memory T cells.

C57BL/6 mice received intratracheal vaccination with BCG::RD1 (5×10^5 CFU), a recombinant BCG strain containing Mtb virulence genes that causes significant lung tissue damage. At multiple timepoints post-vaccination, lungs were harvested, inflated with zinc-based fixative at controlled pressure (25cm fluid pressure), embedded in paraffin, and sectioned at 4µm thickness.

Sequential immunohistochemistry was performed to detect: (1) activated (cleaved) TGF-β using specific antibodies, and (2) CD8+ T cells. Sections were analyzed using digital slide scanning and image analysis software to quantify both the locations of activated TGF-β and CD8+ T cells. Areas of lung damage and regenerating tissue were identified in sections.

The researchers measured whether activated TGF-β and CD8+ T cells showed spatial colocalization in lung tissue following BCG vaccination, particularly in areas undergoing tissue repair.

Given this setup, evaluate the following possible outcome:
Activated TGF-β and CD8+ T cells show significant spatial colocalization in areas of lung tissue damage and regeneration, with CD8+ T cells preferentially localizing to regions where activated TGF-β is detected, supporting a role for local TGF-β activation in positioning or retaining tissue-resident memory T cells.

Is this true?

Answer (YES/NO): YES